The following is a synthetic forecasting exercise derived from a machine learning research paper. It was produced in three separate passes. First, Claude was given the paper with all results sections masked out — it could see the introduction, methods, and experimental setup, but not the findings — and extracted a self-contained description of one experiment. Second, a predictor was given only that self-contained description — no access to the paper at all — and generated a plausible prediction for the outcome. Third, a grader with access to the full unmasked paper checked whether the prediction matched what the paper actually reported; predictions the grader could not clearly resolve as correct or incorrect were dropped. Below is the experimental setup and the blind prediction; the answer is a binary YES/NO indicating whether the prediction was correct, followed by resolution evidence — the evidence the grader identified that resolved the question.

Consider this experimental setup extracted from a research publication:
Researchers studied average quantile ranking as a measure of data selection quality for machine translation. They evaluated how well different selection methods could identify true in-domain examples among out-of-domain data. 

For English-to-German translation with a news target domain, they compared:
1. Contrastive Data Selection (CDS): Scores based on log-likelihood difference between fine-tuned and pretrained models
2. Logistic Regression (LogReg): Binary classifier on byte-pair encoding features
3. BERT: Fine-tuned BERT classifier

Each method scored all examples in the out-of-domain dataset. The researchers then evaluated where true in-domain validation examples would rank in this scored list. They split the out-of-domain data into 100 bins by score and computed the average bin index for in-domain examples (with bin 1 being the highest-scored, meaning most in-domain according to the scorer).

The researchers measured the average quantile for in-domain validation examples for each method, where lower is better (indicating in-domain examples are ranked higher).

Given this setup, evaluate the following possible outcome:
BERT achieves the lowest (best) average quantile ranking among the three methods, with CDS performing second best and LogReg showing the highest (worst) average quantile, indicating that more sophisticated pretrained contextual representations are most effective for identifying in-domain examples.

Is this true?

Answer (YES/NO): NO